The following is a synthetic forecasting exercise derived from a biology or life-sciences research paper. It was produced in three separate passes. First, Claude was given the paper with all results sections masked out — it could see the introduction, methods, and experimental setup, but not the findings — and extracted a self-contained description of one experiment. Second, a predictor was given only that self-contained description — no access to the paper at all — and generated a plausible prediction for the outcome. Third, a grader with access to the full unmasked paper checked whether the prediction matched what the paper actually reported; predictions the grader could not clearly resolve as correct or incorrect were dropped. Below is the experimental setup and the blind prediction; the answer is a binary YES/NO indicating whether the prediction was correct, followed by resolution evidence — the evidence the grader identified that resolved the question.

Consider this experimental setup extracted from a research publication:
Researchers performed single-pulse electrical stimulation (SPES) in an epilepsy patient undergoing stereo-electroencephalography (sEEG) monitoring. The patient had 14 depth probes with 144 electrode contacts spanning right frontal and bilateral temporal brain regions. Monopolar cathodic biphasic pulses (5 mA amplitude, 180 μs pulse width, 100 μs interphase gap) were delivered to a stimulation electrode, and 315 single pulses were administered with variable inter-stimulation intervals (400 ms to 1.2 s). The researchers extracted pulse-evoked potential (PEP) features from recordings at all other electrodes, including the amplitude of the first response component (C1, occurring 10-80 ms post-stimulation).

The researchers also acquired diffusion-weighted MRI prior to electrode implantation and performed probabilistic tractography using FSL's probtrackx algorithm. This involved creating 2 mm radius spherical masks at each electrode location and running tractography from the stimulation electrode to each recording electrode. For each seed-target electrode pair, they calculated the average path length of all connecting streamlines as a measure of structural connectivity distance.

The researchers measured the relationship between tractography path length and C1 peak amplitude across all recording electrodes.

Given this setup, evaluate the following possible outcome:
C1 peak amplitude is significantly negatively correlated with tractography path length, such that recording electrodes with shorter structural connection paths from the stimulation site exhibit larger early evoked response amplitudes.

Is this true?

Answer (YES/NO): YES